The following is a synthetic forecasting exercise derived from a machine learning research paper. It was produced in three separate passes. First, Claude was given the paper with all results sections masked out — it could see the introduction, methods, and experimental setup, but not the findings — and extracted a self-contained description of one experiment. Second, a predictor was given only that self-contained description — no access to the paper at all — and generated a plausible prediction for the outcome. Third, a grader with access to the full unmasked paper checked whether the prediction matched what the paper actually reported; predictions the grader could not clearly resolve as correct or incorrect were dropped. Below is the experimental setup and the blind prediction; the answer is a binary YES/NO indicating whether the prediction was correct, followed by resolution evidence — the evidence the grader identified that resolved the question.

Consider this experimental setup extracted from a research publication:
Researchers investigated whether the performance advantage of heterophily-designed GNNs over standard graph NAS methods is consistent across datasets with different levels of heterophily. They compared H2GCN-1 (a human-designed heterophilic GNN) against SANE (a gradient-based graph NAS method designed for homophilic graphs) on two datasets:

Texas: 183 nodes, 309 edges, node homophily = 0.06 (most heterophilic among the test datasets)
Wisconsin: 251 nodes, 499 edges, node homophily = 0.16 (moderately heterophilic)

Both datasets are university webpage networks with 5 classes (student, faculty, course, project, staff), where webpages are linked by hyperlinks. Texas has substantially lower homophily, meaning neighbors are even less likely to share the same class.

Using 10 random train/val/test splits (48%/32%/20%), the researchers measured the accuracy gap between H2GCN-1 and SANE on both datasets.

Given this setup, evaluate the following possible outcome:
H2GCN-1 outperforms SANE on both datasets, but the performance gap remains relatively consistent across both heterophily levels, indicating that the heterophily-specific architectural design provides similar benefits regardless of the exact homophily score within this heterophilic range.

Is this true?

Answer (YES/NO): NO